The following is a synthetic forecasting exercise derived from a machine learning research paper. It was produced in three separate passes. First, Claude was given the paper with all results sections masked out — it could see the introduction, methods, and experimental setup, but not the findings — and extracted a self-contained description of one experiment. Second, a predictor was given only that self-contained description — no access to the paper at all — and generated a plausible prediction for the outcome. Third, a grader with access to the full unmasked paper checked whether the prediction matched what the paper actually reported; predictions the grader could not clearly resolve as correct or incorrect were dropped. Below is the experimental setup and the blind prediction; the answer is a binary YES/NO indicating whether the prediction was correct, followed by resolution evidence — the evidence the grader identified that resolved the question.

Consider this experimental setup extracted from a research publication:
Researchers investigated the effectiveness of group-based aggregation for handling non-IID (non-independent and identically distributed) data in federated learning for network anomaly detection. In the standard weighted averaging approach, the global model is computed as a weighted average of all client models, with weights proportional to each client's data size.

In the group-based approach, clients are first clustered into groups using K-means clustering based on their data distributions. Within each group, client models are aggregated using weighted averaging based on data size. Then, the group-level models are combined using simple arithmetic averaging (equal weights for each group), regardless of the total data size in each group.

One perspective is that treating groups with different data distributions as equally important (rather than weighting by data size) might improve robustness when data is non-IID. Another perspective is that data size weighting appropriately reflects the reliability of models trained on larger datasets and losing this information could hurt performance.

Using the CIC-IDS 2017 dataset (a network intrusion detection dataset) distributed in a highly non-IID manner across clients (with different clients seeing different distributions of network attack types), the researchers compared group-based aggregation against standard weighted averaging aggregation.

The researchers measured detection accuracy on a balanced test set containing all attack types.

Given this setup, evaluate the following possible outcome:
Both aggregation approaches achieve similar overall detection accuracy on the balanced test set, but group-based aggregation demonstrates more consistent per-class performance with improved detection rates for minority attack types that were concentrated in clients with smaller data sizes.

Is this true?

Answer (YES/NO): NO